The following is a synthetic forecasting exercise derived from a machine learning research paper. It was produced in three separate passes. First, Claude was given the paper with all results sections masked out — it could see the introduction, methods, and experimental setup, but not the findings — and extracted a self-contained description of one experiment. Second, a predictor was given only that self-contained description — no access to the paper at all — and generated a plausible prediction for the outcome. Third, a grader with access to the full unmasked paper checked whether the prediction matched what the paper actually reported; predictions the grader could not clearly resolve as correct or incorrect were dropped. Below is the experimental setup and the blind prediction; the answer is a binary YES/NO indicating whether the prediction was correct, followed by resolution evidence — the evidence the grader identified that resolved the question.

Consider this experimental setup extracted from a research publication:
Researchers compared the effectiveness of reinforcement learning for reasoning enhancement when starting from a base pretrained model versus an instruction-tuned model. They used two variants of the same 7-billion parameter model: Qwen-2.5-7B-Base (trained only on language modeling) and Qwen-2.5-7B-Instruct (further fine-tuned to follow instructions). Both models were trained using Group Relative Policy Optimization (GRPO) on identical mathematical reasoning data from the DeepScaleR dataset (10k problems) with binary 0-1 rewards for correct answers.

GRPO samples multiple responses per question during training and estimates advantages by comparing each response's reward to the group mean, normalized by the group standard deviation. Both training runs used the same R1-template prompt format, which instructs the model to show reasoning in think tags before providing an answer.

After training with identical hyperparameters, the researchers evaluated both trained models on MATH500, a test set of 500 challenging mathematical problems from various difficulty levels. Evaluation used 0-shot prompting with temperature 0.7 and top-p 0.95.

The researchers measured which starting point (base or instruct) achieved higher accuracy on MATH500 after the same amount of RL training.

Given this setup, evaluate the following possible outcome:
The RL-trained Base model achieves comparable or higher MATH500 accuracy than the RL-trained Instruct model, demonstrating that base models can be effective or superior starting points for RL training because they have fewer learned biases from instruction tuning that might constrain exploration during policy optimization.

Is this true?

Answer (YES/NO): YES